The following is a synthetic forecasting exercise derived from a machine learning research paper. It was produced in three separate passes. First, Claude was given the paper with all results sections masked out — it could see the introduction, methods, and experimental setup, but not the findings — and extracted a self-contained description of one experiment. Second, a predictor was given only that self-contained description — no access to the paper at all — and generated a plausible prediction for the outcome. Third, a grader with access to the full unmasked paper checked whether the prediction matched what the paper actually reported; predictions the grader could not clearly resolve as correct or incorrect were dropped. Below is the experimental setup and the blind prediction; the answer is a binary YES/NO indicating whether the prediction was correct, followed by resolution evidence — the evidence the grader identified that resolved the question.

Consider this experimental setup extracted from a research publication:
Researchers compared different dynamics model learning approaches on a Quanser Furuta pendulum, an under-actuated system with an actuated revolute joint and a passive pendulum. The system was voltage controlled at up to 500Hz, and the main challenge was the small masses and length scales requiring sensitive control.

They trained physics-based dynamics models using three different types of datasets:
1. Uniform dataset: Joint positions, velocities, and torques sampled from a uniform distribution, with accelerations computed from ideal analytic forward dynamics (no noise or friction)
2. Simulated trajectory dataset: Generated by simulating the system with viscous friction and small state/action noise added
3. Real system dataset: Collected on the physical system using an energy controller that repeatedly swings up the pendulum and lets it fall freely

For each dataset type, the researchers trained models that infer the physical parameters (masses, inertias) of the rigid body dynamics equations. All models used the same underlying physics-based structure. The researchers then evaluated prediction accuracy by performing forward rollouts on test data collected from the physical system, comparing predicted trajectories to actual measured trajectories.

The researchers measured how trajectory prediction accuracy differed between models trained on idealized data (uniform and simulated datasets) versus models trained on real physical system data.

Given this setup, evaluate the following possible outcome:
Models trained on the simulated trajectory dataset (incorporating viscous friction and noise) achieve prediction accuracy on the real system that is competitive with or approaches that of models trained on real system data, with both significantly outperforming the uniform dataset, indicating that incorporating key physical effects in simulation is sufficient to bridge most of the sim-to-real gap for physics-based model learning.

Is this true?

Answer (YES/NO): NO